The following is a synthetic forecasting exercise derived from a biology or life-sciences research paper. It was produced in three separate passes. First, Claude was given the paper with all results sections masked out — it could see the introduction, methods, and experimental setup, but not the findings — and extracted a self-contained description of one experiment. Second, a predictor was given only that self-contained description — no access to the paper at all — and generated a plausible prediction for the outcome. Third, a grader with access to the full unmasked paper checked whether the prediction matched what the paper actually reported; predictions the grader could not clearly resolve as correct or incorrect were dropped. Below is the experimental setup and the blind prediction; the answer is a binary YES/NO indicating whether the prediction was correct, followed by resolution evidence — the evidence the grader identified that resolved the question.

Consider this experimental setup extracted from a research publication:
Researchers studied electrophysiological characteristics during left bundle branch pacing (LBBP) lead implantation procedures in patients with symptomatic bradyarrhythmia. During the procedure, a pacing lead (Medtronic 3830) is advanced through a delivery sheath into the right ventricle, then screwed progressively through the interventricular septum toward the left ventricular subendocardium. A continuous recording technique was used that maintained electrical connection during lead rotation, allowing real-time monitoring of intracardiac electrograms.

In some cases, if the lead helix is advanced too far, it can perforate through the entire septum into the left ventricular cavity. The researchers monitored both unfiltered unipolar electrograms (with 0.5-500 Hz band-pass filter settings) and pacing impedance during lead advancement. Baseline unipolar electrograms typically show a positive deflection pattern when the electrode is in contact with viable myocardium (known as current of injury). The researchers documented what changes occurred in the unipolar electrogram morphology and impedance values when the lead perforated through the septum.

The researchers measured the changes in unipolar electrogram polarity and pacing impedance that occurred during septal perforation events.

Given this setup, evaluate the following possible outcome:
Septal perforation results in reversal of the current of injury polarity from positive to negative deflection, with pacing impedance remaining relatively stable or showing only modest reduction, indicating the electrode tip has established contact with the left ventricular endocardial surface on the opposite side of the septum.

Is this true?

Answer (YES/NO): NO